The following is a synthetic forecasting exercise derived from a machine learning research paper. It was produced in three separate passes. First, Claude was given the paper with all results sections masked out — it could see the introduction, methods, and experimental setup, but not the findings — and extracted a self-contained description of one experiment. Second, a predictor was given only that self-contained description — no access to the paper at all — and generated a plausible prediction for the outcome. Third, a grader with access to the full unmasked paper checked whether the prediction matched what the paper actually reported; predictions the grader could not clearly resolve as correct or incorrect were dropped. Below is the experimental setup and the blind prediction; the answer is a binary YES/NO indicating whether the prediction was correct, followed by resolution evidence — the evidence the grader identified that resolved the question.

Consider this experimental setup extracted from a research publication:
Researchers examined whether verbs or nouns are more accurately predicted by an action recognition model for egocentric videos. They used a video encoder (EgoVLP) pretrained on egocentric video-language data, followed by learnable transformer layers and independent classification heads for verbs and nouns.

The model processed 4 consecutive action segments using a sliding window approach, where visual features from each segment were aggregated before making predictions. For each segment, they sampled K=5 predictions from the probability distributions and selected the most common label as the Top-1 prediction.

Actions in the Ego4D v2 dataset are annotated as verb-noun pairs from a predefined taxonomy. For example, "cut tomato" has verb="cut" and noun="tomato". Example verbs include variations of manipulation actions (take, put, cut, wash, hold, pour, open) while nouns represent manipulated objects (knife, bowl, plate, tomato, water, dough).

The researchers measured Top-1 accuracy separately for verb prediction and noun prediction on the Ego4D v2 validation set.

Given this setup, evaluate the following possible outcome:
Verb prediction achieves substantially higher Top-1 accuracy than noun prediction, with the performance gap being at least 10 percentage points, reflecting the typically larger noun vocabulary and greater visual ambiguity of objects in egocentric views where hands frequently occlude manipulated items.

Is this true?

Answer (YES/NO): NO